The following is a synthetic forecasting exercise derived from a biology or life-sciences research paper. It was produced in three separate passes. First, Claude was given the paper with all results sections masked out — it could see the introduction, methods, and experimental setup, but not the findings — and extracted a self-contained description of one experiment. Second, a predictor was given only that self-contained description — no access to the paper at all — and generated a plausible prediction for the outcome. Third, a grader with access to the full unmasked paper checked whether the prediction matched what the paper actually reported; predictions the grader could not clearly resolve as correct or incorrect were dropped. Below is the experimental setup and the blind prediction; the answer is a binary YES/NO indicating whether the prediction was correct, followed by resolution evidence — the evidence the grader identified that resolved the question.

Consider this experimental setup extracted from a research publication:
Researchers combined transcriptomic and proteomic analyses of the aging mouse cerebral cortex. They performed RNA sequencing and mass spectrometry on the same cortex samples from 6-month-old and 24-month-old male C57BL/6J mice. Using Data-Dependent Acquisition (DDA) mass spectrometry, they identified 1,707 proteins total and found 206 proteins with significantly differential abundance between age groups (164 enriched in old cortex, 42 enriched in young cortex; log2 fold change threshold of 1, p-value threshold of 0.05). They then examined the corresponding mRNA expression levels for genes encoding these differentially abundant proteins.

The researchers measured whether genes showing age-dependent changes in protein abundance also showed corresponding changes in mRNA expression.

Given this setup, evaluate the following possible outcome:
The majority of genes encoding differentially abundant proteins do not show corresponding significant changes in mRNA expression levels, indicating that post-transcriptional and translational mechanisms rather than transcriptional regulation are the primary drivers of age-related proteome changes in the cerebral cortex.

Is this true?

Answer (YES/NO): YES